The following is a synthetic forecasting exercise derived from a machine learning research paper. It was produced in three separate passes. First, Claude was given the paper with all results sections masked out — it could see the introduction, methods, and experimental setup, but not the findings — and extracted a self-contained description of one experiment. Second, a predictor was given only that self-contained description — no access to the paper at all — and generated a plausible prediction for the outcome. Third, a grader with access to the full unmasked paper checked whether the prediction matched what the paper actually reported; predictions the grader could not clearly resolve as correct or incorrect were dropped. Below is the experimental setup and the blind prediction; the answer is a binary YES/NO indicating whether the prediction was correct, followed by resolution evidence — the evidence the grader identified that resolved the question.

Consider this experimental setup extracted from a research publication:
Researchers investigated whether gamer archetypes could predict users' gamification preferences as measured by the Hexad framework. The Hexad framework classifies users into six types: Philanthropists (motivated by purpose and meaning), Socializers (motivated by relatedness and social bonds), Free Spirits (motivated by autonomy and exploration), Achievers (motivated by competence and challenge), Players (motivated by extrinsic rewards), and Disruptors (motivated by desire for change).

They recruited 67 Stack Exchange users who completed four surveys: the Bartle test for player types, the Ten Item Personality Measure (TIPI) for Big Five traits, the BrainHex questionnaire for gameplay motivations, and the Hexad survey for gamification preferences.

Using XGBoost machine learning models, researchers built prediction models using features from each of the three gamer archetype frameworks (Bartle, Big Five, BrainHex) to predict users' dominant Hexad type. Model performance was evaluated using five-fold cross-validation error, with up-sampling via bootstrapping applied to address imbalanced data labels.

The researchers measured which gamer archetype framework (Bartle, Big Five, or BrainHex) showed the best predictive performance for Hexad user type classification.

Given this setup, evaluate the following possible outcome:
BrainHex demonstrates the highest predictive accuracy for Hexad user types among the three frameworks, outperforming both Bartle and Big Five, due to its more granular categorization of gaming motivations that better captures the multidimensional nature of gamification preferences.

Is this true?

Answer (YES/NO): YES